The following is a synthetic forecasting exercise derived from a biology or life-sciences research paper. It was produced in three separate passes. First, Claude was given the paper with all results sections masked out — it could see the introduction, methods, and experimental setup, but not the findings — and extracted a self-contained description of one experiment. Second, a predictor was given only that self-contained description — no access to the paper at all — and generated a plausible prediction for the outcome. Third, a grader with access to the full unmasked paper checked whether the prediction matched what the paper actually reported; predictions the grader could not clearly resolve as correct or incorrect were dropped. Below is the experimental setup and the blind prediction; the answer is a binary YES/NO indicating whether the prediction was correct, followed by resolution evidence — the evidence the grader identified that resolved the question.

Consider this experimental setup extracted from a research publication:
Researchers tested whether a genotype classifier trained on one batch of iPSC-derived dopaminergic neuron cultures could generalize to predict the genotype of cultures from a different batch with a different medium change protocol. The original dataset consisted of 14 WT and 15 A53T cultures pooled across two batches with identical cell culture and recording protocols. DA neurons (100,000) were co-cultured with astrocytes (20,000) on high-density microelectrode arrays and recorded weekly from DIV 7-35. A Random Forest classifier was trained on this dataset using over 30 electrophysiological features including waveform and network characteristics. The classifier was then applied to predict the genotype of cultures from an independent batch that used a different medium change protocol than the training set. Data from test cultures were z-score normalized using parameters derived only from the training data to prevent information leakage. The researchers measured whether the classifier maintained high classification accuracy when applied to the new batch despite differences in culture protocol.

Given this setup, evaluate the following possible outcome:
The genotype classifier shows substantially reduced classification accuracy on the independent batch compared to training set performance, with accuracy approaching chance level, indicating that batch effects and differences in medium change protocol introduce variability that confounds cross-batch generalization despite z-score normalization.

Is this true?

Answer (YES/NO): NO